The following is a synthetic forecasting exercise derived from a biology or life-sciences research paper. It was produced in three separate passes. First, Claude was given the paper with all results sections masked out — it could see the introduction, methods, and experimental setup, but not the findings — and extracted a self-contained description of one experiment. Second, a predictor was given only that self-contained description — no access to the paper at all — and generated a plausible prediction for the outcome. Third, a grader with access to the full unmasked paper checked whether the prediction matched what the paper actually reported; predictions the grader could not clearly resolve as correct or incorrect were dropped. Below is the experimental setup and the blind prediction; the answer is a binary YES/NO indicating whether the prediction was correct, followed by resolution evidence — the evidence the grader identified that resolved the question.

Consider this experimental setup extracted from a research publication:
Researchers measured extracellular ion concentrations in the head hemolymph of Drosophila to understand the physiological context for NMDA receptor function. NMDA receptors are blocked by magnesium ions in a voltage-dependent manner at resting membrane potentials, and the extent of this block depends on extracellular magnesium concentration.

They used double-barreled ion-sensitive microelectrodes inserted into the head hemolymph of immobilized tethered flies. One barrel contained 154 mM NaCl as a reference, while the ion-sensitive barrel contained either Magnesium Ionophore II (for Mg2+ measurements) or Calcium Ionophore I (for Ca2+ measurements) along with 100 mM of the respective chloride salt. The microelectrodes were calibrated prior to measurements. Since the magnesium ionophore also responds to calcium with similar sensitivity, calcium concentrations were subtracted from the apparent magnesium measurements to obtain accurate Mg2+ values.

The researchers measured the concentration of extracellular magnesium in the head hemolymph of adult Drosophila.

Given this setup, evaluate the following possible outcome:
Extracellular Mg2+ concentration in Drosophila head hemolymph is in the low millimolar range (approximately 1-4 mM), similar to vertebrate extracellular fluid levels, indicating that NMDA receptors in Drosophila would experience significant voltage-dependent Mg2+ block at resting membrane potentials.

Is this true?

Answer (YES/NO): NO